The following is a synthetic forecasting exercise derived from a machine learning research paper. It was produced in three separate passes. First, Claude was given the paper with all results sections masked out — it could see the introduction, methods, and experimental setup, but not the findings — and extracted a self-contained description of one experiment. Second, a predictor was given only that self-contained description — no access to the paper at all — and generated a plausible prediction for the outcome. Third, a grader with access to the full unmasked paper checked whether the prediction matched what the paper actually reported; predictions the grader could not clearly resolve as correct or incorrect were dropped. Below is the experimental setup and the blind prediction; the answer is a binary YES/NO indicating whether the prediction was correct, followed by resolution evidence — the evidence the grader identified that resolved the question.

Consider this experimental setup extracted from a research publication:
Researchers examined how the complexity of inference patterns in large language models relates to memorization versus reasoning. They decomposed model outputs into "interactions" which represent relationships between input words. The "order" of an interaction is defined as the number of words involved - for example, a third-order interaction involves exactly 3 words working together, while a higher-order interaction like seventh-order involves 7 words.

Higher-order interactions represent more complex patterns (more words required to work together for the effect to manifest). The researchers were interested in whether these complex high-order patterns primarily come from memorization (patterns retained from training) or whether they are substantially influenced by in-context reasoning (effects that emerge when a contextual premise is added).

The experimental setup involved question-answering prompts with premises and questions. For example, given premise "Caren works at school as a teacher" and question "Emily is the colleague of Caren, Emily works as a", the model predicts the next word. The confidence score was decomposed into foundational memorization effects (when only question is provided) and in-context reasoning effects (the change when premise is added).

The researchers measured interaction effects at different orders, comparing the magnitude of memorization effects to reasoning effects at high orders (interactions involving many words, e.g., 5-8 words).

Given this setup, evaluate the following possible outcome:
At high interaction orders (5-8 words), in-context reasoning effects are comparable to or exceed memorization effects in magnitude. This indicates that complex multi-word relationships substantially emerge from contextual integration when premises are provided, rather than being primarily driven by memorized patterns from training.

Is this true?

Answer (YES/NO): YES